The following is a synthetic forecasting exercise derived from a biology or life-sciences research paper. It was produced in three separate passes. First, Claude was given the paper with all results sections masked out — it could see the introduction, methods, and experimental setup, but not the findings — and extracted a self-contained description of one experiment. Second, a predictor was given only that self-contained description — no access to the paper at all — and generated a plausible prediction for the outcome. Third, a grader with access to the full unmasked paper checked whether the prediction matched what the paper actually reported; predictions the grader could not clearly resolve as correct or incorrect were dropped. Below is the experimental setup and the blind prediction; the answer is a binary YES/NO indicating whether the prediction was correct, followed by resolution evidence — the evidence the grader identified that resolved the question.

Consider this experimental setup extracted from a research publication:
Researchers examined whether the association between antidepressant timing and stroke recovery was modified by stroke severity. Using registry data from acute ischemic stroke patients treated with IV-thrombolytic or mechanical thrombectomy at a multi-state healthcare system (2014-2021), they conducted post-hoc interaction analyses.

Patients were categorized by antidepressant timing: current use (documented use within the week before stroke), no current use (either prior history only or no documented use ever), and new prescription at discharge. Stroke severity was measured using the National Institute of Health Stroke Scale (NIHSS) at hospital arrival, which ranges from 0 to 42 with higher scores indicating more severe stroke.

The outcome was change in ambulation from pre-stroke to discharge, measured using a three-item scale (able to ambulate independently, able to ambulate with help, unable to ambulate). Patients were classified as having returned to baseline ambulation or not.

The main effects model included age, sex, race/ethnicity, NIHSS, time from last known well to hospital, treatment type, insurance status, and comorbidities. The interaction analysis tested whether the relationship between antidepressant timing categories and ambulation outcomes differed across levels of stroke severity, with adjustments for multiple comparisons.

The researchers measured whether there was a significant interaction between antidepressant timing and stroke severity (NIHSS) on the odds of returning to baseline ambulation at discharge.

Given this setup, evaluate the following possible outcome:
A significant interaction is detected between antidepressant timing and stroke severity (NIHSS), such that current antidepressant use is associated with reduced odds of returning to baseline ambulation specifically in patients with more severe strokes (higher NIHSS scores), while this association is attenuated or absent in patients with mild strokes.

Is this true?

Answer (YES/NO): NO